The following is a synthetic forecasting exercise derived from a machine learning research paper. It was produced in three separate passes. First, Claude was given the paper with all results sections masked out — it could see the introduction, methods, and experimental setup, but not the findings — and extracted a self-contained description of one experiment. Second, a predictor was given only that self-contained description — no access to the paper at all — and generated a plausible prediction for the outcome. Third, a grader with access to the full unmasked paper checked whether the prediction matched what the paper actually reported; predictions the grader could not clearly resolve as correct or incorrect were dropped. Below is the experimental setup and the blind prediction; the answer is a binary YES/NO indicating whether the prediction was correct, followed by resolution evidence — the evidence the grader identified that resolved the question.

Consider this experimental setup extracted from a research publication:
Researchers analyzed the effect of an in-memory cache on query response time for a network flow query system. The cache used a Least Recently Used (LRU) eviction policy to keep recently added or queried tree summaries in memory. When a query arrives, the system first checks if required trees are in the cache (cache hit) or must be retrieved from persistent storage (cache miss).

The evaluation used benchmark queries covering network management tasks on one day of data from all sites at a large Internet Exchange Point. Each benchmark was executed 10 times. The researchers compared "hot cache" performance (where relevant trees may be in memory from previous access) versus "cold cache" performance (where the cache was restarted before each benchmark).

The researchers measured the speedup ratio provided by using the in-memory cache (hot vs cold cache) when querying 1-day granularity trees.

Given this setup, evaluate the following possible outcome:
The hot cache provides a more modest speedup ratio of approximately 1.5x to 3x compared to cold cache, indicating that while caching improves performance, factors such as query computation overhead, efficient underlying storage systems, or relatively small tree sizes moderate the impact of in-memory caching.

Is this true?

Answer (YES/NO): NO